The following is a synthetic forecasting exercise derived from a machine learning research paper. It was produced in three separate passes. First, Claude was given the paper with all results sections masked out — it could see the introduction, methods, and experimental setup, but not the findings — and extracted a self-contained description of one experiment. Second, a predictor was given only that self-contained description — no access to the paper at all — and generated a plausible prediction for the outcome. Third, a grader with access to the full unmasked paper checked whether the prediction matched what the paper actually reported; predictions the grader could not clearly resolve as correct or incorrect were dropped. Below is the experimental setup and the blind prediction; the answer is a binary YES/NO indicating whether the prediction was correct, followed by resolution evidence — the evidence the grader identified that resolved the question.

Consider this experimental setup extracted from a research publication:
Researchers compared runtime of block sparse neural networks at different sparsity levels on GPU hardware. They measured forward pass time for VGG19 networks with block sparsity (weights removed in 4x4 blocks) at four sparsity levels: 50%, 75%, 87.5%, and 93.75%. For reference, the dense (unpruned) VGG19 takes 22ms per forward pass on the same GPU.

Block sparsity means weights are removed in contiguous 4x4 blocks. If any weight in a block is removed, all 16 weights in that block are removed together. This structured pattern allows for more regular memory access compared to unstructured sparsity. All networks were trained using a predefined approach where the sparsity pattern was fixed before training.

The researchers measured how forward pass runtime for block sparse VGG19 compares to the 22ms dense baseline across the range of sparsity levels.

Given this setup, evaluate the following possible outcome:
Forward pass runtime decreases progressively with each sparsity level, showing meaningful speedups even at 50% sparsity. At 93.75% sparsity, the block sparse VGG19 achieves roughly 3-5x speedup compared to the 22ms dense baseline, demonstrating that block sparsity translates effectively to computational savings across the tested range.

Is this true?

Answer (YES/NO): NO